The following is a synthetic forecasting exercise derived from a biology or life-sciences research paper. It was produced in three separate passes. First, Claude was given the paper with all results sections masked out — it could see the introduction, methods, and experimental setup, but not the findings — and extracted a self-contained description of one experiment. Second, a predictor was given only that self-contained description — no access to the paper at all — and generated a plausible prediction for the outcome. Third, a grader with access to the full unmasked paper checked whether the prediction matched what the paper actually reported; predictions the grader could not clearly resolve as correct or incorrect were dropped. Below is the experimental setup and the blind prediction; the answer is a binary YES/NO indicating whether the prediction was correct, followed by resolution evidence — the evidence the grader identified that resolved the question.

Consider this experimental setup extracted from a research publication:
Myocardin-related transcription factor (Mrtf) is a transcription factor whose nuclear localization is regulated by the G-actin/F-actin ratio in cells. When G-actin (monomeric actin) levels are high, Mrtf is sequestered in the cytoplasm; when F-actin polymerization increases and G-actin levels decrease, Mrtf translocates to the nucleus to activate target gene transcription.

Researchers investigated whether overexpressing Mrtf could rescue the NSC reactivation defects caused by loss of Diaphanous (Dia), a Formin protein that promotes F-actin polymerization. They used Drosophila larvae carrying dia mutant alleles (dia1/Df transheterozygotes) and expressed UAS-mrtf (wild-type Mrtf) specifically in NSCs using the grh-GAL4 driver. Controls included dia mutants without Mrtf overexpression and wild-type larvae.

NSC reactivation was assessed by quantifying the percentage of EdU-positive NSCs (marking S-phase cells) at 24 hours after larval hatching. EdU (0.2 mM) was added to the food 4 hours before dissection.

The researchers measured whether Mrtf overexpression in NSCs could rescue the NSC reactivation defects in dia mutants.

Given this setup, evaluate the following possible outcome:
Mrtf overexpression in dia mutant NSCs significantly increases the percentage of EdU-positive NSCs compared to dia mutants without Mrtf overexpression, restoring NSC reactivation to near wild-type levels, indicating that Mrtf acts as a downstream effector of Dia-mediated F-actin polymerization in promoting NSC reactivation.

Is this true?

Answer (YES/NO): YES